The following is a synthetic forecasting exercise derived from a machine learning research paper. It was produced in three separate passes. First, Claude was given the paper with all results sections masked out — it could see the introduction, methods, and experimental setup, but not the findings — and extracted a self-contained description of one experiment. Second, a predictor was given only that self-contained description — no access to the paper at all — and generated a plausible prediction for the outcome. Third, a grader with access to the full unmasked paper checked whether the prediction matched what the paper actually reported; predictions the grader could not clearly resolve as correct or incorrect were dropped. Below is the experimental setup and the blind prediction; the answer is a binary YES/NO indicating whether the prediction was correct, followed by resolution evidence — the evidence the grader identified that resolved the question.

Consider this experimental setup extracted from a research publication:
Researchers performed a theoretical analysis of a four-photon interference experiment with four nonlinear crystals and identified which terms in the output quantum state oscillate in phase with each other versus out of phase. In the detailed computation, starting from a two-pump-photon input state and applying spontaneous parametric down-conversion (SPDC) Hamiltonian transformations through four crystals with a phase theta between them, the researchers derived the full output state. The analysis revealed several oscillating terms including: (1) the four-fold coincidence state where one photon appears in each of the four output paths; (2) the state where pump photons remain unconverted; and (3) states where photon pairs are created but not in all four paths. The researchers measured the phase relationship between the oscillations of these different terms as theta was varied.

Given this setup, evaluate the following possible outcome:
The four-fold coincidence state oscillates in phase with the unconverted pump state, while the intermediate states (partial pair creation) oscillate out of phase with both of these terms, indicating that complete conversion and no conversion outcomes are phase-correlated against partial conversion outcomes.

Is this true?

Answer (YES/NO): YES